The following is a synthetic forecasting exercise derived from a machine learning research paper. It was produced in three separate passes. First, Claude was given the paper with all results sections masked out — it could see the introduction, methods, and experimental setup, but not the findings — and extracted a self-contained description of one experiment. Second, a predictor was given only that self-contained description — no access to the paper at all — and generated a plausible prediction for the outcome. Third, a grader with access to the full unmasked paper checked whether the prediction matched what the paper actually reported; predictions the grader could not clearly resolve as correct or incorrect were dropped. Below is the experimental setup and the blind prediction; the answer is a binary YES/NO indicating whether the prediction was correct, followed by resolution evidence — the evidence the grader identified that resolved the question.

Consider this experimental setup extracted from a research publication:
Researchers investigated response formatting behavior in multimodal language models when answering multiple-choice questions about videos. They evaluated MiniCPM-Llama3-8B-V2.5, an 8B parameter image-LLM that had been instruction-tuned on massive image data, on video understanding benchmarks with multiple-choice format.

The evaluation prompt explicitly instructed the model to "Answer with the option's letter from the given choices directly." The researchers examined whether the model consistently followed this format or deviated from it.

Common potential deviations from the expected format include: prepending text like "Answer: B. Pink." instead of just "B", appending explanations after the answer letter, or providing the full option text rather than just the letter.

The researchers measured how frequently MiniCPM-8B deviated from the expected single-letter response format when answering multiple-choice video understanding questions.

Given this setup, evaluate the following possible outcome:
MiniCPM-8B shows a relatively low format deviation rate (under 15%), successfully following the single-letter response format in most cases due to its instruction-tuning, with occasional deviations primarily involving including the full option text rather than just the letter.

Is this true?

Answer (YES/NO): NO